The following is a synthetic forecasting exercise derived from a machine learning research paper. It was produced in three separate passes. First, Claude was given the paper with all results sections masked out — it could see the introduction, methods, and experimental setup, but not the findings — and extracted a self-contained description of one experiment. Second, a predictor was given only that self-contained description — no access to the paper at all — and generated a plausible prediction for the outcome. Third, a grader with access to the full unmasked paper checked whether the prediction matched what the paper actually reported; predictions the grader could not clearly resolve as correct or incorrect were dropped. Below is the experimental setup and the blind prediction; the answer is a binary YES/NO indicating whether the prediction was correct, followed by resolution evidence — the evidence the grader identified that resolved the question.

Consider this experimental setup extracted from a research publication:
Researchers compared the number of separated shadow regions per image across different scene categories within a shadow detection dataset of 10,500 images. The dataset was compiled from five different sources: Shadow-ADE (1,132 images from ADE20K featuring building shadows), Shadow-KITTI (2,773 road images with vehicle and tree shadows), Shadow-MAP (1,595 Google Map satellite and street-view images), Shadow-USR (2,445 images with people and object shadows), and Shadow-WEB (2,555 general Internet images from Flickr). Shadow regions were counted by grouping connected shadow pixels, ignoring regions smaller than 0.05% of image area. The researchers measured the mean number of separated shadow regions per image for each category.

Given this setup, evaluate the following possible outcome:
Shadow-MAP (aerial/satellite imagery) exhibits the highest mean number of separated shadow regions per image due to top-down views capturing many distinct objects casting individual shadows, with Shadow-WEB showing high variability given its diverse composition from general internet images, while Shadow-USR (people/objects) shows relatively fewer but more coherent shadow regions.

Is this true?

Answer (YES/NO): NO